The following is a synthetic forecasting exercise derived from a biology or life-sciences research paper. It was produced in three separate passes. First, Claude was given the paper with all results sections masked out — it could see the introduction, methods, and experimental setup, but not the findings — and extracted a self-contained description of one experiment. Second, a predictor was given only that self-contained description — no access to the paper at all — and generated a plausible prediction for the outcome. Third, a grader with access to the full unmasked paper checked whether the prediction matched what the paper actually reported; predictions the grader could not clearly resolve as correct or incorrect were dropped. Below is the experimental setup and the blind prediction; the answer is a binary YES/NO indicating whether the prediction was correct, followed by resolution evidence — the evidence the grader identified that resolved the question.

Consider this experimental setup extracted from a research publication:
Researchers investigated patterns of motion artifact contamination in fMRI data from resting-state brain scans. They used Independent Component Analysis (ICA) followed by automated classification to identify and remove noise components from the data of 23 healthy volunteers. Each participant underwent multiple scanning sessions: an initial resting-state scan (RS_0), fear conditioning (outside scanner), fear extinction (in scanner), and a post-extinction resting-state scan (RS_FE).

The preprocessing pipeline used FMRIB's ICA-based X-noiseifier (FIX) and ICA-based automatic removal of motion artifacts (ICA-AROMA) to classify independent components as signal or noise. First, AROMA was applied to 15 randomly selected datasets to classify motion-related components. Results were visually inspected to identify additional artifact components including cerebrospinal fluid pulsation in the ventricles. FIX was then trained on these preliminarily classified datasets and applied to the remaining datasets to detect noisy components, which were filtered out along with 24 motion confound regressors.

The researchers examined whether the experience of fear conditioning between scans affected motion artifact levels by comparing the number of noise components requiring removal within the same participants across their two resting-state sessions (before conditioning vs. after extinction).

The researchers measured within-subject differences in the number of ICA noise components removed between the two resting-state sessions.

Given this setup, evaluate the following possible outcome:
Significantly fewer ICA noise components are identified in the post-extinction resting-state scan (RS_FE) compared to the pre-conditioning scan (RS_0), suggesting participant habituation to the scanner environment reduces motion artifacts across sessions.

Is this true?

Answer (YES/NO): NO